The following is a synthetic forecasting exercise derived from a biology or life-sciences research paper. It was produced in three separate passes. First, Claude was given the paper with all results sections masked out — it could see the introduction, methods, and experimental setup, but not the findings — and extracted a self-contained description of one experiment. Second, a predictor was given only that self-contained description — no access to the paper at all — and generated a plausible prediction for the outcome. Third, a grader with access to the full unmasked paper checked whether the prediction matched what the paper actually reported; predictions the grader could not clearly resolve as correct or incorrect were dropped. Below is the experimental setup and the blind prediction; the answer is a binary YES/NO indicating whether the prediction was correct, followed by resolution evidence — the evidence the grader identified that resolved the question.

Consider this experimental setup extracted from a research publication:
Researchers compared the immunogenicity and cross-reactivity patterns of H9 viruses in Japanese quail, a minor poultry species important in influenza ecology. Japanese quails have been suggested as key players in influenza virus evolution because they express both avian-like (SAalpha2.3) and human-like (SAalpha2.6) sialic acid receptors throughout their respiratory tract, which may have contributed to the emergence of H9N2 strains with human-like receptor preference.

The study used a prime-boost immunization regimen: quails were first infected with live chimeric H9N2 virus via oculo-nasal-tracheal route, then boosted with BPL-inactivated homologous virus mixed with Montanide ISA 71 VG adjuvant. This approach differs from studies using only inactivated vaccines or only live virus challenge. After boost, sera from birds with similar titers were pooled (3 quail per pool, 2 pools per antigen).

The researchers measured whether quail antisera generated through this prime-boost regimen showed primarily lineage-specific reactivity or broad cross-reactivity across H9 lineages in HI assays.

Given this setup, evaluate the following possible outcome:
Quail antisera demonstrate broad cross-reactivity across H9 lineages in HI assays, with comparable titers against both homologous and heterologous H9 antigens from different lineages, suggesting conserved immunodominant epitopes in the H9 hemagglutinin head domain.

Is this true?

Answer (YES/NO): NO